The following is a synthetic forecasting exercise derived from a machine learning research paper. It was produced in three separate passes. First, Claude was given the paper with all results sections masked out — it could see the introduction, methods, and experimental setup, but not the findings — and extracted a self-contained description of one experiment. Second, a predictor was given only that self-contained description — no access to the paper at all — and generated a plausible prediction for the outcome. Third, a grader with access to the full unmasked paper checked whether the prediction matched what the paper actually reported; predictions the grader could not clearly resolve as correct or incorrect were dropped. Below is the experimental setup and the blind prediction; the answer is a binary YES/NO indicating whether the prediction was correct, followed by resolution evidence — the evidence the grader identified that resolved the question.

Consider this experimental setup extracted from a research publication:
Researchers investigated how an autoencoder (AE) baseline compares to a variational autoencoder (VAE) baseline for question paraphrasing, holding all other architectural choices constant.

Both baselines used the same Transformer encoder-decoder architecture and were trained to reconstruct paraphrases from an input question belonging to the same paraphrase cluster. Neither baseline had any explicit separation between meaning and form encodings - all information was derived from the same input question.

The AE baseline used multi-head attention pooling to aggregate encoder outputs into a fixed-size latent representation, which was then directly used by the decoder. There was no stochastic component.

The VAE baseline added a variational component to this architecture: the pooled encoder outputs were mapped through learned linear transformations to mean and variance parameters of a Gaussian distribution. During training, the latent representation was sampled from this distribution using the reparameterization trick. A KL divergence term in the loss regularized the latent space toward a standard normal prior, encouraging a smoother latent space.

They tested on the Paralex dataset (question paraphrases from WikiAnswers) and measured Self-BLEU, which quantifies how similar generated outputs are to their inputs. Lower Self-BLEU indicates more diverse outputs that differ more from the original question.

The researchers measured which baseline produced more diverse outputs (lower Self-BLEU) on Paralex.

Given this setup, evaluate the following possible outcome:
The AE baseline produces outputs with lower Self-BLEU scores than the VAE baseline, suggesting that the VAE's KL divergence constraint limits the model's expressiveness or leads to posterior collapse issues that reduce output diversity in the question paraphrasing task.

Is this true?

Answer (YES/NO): NO